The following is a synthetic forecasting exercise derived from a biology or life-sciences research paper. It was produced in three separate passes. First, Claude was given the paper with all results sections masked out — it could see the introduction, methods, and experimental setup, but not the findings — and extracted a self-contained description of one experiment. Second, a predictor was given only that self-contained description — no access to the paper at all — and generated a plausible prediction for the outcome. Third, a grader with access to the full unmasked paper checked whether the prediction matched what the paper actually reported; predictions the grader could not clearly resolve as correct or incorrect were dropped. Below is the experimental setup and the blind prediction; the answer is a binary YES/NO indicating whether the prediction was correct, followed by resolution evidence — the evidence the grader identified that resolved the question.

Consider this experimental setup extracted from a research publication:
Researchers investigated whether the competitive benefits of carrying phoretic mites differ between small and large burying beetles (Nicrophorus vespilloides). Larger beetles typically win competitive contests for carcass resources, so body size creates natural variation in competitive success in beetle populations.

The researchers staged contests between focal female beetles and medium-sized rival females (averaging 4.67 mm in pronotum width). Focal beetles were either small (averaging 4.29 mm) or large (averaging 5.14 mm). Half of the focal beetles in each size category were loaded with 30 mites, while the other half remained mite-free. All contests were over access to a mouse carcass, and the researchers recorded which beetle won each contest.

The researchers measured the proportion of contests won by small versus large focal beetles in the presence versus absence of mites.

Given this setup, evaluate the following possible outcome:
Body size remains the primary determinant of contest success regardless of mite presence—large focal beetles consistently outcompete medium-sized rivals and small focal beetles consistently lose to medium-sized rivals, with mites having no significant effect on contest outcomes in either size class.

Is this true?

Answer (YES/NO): NO